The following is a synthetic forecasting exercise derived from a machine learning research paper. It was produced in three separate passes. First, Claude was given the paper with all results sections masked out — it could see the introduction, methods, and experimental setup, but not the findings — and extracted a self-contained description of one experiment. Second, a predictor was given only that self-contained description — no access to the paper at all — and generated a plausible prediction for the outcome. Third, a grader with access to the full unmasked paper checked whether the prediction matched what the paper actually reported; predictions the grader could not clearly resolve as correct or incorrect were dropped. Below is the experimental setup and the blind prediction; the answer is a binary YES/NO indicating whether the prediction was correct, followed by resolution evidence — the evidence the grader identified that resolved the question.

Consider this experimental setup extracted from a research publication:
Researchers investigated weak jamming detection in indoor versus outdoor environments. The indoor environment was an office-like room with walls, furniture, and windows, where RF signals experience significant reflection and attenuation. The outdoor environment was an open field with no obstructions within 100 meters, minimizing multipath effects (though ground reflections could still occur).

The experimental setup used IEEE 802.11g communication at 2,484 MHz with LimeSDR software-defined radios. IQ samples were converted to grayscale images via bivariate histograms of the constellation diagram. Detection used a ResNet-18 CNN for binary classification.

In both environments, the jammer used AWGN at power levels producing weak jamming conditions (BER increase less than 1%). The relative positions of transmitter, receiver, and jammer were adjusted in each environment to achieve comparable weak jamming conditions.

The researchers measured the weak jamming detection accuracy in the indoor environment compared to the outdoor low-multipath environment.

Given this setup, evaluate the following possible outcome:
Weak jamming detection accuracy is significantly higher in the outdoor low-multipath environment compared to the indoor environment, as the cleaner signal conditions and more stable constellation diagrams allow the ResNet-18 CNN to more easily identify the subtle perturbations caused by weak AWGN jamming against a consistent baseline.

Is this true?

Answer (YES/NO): YES